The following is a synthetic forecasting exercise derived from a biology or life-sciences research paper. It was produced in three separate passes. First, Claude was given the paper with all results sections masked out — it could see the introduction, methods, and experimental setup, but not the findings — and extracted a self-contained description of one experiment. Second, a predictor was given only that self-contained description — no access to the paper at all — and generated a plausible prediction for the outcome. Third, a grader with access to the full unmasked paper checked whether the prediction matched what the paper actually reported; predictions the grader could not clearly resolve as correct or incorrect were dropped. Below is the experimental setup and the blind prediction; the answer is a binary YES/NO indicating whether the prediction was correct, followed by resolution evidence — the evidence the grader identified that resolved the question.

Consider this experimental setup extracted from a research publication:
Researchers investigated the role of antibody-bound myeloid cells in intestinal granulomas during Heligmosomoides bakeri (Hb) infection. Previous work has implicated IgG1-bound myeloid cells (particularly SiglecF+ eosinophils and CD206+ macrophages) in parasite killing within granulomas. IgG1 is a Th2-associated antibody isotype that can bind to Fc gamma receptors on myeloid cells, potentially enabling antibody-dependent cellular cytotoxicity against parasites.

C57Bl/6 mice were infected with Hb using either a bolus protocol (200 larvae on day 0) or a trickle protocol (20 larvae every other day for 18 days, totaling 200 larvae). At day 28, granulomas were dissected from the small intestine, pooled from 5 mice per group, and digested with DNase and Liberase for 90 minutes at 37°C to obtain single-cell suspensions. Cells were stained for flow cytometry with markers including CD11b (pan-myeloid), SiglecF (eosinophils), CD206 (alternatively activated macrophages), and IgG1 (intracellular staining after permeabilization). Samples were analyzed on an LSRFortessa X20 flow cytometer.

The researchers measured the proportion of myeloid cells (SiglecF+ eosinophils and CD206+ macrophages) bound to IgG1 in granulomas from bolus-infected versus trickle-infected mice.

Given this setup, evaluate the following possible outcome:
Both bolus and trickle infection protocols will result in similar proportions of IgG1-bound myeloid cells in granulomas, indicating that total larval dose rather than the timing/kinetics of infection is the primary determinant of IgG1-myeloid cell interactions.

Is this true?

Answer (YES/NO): NO